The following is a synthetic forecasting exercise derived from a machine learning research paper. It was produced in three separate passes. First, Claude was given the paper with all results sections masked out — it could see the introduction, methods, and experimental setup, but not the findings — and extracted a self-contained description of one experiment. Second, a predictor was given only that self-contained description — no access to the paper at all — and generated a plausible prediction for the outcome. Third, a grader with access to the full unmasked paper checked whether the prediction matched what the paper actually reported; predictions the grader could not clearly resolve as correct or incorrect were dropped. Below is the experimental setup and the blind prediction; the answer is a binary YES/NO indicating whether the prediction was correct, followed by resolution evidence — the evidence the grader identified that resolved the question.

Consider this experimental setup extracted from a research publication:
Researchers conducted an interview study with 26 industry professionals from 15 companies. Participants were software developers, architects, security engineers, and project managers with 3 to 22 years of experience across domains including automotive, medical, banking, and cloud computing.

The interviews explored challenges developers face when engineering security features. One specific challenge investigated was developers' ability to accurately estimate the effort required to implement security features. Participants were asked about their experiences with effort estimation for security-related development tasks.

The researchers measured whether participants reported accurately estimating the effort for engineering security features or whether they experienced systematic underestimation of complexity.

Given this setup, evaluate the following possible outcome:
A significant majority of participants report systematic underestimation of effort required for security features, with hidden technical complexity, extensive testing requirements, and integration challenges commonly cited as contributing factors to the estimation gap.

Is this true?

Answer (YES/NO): NO